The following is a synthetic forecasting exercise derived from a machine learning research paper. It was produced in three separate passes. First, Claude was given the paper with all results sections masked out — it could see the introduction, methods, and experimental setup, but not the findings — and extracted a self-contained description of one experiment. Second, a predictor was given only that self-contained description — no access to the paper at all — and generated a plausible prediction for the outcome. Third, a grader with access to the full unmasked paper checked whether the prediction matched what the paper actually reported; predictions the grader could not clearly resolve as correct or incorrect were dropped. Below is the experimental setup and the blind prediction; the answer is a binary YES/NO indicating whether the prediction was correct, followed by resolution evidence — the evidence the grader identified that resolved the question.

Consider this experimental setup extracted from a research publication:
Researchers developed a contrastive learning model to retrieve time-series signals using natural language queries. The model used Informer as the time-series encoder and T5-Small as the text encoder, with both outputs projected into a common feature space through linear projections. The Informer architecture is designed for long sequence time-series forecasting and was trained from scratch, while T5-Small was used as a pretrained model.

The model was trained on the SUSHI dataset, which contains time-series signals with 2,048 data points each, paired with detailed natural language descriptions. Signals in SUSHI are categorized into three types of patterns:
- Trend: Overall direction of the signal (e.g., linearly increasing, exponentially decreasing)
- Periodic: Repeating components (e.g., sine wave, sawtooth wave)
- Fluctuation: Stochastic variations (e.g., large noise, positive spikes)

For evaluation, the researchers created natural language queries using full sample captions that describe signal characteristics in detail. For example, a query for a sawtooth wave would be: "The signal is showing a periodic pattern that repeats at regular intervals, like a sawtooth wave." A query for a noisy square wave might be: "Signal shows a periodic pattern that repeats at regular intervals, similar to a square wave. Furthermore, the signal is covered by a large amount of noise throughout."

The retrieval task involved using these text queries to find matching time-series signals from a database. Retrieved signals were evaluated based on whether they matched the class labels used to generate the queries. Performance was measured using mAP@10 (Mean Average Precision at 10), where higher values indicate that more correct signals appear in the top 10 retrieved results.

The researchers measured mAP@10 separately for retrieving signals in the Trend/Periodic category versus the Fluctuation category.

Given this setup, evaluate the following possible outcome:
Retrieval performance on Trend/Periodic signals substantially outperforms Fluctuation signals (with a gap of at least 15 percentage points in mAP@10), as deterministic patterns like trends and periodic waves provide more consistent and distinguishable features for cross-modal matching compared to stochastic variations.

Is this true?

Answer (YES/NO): NO